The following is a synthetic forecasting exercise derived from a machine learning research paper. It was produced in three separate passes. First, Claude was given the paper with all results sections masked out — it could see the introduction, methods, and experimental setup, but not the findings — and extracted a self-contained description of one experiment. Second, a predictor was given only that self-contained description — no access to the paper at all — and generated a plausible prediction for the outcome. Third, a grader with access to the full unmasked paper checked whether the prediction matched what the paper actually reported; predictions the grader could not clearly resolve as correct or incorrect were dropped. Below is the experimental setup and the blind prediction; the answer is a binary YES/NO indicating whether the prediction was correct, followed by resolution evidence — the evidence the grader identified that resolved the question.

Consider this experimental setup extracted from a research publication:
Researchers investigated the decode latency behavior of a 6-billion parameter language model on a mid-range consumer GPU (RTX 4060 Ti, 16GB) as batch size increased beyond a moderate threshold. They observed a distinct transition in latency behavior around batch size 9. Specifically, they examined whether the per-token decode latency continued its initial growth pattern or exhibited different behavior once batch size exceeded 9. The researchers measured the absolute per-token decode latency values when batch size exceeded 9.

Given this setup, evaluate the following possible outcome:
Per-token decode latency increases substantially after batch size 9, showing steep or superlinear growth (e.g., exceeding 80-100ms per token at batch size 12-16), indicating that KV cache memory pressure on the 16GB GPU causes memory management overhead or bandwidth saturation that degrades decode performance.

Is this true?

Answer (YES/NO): NO